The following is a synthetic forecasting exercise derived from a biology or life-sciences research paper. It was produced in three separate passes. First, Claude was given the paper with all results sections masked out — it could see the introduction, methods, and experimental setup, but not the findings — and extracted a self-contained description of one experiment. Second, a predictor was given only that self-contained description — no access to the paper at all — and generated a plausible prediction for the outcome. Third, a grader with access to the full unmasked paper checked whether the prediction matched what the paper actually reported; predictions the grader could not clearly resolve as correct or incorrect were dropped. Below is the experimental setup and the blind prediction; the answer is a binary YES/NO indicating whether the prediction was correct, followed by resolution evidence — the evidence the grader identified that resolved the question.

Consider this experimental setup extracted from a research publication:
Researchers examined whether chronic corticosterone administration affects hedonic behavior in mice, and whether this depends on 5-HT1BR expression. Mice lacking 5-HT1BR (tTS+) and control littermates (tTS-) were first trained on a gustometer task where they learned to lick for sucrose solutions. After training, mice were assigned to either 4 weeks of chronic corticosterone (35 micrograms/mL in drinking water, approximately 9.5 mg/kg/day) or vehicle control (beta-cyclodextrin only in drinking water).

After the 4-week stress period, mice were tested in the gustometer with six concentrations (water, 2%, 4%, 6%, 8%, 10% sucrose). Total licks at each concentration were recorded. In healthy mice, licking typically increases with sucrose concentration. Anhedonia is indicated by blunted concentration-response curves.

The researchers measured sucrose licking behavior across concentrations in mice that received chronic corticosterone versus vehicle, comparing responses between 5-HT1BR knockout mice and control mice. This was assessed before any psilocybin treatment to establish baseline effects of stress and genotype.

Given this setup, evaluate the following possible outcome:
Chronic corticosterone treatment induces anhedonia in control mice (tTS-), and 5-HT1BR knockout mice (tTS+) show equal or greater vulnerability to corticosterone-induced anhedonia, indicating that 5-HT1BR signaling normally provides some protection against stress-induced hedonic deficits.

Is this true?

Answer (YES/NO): NO